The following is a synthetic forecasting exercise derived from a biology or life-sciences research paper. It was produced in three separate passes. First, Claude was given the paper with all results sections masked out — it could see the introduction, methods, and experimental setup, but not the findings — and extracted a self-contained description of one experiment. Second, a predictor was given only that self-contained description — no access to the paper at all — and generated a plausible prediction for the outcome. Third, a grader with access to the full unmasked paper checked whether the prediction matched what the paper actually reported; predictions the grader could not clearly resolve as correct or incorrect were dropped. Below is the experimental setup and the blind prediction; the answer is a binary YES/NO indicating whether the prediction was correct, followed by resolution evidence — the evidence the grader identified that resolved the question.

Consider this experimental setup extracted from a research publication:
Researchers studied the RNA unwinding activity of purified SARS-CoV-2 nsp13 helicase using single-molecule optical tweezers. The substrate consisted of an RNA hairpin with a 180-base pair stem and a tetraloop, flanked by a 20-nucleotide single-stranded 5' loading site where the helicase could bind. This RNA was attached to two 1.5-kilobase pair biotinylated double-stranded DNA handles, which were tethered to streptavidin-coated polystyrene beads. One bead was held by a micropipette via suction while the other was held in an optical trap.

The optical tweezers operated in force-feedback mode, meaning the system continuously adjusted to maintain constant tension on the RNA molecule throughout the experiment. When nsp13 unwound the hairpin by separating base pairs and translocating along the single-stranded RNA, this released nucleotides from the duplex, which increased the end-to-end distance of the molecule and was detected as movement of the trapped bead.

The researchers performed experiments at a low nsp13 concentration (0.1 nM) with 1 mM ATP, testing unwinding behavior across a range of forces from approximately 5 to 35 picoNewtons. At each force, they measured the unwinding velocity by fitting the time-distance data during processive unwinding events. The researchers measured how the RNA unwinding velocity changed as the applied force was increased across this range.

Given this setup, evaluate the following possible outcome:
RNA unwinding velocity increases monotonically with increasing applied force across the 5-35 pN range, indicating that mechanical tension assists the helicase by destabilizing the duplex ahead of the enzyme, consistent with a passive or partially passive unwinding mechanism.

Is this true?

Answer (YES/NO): YES